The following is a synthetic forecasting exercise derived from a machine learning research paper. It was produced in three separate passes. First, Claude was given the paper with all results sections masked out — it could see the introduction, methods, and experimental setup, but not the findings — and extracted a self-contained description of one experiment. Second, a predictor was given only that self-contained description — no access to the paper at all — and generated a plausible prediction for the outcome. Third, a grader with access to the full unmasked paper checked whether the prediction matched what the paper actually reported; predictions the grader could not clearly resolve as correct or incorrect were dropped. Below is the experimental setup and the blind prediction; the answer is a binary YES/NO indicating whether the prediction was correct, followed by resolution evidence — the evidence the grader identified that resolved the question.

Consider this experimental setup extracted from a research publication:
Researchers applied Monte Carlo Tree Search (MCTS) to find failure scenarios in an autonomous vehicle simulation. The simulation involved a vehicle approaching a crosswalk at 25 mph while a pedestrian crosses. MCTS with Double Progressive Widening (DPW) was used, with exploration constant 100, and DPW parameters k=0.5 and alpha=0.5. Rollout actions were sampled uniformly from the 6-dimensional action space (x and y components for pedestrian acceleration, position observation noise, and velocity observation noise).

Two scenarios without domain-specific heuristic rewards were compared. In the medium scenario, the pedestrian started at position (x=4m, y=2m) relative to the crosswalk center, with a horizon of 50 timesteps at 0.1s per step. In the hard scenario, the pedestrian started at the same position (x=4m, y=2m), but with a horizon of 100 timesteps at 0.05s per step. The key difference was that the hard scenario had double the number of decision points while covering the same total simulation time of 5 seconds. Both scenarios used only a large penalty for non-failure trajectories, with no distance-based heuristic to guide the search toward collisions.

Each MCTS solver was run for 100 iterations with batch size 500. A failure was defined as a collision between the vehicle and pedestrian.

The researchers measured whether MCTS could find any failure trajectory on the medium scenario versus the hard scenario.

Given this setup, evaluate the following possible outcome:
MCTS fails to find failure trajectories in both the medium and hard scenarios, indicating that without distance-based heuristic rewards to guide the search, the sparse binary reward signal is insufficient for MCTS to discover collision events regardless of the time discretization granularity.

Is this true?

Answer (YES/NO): NO